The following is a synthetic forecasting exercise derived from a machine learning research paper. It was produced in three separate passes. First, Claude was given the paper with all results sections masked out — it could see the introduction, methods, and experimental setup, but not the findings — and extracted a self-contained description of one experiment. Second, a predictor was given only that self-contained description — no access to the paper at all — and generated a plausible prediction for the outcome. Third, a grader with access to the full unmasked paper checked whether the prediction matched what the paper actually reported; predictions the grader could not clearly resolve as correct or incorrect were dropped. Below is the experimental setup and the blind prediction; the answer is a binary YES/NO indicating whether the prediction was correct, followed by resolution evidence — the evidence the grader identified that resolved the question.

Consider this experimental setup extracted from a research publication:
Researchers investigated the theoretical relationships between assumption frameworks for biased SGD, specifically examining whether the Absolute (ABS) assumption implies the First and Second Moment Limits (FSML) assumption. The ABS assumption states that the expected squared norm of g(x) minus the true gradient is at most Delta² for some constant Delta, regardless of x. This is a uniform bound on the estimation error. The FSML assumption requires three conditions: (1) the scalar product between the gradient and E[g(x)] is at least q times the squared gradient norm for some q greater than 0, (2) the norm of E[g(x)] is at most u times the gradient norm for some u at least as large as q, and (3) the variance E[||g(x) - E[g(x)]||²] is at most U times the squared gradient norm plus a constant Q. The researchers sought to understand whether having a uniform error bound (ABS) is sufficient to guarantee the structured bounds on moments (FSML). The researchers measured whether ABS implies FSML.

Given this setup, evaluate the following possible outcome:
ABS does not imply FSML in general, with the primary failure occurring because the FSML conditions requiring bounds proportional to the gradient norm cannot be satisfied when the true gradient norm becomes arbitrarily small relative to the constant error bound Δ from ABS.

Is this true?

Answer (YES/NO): YES